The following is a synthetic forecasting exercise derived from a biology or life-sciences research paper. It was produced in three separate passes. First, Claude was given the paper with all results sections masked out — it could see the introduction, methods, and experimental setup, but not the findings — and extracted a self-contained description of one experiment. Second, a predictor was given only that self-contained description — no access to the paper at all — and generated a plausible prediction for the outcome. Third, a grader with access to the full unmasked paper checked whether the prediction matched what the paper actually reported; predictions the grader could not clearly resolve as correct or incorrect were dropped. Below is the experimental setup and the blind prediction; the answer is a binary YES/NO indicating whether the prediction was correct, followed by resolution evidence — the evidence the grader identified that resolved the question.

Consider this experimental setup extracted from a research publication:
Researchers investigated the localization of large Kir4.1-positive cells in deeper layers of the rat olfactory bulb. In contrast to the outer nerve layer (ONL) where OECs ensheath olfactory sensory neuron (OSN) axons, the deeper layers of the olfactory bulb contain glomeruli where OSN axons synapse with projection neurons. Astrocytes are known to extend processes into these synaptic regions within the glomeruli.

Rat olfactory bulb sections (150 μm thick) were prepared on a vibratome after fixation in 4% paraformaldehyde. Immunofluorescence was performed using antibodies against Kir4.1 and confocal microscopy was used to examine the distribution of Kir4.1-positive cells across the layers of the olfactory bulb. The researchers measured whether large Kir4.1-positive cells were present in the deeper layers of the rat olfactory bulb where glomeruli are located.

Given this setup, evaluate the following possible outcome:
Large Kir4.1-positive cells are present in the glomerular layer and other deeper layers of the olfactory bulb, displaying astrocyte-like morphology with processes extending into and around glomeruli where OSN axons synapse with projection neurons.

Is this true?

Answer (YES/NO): YES